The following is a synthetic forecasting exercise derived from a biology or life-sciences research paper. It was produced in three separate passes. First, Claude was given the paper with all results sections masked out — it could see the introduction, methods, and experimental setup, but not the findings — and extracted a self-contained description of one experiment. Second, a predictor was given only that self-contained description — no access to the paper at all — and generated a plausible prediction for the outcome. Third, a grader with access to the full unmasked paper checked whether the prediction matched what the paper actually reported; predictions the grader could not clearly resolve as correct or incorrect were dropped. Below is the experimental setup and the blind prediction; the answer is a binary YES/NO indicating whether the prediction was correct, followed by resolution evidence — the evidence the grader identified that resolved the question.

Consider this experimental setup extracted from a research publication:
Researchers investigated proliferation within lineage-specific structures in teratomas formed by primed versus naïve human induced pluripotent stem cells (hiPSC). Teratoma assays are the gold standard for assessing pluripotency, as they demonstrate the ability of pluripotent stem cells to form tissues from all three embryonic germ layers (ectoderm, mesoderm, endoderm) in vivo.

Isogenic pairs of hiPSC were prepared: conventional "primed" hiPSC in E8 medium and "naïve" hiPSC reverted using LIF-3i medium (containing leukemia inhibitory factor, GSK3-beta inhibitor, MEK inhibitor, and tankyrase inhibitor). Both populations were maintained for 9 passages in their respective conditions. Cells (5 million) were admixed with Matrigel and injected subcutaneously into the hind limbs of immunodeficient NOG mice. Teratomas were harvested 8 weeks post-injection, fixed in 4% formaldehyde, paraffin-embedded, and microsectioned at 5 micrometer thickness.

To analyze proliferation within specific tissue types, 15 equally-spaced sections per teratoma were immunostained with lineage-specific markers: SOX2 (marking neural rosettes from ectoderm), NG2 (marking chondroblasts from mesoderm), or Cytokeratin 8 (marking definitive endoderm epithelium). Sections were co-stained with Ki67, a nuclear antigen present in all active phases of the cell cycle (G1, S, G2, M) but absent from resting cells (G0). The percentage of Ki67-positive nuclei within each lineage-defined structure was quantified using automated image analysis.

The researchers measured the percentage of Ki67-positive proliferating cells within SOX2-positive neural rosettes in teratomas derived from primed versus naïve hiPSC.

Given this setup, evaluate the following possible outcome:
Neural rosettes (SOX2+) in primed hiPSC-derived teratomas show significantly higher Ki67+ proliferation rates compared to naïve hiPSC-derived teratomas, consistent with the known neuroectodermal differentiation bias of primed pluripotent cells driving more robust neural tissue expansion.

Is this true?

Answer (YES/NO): NO